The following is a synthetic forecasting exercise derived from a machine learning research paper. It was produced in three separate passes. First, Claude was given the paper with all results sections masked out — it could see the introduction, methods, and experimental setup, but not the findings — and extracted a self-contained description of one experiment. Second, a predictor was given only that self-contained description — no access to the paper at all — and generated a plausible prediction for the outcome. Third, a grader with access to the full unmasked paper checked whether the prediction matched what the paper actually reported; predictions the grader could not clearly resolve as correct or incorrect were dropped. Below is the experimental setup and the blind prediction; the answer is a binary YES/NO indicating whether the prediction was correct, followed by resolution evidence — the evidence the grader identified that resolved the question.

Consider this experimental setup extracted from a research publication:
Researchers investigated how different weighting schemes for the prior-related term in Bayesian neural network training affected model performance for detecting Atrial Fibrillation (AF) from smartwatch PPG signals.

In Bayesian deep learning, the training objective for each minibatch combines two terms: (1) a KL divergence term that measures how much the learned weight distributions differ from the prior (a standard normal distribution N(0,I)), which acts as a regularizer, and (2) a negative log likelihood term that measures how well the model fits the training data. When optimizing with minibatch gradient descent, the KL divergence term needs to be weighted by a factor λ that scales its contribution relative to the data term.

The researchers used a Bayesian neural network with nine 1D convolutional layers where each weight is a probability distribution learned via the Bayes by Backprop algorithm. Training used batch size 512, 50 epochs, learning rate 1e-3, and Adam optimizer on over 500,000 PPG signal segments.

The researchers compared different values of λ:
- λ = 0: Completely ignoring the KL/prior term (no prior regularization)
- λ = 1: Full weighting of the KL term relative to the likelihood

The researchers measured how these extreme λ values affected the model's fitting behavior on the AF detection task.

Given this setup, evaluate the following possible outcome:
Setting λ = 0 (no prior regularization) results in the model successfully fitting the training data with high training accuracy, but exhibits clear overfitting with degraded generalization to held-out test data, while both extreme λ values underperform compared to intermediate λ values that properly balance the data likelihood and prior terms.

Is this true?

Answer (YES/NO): YES